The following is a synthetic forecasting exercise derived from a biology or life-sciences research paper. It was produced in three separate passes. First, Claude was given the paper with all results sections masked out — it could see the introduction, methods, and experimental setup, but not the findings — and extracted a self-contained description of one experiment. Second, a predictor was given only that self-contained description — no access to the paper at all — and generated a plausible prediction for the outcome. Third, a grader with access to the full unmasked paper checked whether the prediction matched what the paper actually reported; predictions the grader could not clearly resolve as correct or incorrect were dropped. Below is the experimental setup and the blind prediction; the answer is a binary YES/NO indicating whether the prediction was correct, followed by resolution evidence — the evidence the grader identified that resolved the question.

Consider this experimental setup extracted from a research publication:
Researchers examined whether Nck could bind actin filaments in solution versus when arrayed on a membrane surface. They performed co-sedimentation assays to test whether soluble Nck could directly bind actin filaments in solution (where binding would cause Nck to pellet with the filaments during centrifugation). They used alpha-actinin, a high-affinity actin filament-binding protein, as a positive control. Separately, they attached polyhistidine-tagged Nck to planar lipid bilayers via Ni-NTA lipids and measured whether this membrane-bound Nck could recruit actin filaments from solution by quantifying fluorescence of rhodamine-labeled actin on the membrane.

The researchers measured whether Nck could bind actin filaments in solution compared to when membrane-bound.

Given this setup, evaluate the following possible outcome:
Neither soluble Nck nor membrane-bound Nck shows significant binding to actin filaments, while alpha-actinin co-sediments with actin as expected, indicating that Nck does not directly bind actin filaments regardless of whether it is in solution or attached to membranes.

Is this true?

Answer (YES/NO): NO